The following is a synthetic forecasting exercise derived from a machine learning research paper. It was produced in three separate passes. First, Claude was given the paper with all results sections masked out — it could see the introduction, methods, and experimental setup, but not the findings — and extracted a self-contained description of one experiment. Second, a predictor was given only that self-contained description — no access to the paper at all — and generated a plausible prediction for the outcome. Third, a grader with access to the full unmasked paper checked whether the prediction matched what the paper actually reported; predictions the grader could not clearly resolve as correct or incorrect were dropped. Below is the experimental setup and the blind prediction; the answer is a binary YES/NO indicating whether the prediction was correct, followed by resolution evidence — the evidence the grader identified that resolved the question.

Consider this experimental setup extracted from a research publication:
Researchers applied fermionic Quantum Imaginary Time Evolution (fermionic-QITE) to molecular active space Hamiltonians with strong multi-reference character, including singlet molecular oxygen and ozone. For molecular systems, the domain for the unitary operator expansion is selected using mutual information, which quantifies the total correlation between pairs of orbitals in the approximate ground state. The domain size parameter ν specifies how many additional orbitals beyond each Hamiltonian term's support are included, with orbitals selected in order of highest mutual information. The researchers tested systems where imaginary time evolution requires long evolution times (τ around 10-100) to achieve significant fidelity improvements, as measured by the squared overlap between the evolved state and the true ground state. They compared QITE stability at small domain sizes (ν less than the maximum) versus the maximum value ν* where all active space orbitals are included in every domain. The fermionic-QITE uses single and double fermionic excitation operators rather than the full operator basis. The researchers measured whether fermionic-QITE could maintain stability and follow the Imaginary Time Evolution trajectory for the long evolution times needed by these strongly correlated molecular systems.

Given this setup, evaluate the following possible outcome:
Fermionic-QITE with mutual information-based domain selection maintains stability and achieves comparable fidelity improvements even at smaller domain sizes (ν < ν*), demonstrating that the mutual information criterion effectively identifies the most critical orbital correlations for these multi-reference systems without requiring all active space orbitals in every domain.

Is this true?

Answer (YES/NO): NO